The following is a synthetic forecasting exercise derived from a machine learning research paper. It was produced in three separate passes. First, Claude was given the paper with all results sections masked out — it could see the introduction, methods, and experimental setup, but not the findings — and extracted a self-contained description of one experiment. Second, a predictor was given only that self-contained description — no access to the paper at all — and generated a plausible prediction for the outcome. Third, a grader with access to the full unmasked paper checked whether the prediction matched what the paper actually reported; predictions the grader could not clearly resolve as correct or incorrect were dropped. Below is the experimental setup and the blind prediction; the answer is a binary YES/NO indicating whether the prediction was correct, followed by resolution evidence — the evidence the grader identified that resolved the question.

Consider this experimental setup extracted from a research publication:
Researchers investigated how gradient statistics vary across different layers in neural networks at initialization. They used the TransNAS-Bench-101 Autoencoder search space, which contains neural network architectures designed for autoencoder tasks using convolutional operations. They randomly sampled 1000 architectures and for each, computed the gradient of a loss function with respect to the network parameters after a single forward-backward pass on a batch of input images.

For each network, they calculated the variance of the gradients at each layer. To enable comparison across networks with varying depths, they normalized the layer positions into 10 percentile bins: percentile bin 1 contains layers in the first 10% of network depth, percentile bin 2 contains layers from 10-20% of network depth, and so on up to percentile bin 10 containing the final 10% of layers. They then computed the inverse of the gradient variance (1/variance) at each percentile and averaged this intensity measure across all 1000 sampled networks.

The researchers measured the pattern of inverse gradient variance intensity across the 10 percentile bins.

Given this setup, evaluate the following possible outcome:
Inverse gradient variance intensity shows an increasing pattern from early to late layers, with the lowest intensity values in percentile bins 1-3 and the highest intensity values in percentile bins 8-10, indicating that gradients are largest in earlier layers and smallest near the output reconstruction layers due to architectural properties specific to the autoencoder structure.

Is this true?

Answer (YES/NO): NO